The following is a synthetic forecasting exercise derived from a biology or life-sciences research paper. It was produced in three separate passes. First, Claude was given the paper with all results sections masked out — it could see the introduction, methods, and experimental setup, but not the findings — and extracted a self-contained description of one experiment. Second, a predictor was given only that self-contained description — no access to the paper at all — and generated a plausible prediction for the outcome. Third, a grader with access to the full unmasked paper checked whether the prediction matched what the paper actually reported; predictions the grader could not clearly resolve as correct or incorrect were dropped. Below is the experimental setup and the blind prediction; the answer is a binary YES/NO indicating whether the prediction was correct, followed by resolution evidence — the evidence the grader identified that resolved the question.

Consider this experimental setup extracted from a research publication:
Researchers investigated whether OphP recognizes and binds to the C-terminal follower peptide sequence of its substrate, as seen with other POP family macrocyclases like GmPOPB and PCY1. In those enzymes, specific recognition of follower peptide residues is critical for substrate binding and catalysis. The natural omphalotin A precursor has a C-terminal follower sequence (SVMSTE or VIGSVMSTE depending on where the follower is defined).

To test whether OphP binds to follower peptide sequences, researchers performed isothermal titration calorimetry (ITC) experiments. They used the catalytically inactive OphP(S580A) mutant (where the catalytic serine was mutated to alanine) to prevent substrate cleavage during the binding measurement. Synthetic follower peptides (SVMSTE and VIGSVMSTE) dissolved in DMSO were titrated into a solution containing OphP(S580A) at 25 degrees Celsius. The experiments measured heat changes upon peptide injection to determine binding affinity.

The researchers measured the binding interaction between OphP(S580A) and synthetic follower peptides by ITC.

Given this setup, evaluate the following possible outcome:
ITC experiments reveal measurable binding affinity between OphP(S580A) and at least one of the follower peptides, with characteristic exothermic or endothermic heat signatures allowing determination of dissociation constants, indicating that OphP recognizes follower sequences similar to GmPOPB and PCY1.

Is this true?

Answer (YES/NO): NO